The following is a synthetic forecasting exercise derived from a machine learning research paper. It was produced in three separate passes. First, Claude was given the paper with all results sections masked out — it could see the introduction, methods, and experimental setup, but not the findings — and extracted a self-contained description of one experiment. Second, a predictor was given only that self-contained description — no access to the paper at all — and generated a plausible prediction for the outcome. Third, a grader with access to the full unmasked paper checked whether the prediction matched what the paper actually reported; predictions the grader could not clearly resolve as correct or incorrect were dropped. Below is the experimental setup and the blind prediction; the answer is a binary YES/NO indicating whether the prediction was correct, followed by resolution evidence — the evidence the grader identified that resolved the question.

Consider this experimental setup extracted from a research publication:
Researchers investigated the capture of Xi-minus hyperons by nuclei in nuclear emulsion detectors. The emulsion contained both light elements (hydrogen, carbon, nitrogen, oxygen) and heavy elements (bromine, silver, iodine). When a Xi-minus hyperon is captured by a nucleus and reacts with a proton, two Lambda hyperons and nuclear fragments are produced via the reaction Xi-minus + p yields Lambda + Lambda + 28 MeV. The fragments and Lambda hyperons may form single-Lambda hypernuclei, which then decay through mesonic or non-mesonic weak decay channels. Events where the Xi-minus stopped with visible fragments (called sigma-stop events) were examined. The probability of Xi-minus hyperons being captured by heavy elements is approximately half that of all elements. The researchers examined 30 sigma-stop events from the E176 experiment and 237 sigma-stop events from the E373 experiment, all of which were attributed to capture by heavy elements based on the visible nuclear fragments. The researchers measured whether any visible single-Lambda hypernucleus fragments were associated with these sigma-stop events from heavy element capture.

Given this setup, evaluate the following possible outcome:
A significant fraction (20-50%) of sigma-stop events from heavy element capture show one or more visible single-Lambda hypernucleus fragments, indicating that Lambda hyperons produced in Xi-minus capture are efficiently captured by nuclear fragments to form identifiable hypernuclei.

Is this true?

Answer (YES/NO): NO